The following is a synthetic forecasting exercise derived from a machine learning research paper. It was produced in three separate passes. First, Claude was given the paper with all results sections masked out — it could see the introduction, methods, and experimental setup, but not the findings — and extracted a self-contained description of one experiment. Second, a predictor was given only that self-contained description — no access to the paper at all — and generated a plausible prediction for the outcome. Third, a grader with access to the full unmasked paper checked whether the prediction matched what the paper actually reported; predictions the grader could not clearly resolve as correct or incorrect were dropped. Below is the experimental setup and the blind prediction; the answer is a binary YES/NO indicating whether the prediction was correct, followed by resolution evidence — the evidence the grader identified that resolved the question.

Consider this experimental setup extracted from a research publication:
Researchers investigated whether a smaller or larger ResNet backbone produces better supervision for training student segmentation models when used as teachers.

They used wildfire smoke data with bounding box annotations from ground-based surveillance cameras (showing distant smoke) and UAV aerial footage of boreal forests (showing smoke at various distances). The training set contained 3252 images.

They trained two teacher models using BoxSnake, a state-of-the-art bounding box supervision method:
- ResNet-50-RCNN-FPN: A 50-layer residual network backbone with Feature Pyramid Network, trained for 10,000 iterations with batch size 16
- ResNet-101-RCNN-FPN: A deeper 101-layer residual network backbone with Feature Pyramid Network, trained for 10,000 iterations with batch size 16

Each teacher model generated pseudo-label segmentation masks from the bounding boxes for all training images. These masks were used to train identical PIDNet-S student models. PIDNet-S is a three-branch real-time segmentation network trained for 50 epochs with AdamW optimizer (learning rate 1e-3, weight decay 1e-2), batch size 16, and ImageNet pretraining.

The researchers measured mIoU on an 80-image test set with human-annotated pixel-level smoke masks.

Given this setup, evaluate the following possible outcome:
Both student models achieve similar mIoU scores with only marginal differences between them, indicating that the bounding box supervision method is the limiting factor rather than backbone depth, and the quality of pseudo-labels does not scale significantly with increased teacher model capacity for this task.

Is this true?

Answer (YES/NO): NO